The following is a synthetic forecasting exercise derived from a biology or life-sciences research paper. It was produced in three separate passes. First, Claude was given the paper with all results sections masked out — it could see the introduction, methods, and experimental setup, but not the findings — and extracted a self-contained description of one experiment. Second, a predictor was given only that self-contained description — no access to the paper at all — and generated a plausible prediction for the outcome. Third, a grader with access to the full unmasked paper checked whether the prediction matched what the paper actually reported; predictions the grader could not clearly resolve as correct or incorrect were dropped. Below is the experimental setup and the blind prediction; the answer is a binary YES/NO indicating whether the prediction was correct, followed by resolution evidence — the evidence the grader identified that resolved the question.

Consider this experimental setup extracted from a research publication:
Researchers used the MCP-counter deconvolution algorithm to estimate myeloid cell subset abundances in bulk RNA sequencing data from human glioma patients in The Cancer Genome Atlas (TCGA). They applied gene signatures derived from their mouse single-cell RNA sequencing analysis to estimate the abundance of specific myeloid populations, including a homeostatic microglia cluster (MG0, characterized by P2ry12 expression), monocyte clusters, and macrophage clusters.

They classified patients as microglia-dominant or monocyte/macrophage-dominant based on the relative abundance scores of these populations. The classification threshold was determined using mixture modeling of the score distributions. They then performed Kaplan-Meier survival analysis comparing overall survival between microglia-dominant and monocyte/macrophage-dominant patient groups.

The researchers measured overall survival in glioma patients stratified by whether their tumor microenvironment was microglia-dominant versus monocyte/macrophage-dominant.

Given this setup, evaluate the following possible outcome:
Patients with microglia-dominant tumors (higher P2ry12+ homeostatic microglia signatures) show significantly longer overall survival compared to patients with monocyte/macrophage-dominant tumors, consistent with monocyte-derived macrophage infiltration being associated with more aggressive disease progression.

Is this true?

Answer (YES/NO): YES